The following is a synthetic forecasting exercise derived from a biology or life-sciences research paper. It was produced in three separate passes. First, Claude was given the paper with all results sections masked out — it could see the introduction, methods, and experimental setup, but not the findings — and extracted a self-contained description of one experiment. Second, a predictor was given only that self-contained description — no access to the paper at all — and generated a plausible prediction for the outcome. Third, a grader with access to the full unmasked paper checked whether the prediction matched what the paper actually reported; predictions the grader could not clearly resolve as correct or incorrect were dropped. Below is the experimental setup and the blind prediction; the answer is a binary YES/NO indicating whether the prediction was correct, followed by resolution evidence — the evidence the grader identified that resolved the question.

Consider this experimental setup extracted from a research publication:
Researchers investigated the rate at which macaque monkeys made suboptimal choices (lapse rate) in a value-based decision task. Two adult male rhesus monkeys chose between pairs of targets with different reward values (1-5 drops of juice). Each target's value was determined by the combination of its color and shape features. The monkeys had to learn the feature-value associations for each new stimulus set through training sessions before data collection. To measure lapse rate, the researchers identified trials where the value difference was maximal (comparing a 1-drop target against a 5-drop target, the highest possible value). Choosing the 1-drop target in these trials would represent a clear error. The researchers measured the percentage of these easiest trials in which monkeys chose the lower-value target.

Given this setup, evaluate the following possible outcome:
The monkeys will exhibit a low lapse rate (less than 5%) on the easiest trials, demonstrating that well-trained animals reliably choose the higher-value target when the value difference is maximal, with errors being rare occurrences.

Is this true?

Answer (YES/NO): YES